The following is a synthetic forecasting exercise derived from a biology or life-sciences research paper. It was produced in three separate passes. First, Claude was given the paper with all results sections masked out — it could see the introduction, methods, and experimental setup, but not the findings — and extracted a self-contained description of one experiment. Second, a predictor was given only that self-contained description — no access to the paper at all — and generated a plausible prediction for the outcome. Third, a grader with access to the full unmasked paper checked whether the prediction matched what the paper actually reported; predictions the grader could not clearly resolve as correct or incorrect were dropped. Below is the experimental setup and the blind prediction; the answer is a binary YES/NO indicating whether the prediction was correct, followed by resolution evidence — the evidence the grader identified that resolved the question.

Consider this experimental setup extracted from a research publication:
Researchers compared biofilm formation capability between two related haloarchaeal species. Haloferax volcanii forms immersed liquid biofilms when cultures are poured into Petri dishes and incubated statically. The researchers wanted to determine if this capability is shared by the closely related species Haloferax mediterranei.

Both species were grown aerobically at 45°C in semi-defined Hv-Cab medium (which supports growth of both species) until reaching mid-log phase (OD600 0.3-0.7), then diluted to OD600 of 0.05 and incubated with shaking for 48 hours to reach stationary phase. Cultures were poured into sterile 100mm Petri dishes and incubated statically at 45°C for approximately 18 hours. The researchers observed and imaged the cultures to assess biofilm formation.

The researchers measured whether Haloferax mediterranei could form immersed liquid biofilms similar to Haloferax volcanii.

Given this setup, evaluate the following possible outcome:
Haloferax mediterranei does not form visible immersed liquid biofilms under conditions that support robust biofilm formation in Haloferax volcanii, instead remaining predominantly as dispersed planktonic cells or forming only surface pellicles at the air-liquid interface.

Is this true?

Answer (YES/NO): NO